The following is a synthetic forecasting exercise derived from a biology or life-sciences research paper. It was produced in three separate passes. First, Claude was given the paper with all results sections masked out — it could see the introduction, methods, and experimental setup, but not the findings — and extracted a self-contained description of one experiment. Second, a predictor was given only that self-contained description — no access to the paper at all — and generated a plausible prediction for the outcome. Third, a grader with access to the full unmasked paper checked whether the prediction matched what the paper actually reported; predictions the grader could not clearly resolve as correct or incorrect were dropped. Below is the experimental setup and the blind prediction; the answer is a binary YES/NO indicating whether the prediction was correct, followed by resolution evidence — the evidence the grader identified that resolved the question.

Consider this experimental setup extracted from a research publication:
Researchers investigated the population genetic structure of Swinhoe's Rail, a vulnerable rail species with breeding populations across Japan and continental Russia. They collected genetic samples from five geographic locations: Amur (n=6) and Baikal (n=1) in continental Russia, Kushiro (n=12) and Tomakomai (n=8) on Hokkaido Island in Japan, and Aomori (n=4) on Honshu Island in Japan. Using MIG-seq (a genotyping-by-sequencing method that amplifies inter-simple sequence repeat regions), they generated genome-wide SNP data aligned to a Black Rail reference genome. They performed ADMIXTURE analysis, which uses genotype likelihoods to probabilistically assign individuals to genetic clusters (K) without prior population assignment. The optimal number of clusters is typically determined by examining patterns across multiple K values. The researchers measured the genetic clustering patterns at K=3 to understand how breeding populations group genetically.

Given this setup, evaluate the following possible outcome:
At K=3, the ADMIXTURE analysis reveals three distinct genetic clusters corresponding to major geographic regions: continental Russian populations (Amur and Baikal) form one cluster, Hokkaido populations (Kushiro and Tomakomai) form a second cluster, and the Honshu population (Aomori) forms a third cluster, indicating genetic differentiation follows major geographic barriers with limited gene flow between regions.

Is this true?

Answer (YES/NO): NO